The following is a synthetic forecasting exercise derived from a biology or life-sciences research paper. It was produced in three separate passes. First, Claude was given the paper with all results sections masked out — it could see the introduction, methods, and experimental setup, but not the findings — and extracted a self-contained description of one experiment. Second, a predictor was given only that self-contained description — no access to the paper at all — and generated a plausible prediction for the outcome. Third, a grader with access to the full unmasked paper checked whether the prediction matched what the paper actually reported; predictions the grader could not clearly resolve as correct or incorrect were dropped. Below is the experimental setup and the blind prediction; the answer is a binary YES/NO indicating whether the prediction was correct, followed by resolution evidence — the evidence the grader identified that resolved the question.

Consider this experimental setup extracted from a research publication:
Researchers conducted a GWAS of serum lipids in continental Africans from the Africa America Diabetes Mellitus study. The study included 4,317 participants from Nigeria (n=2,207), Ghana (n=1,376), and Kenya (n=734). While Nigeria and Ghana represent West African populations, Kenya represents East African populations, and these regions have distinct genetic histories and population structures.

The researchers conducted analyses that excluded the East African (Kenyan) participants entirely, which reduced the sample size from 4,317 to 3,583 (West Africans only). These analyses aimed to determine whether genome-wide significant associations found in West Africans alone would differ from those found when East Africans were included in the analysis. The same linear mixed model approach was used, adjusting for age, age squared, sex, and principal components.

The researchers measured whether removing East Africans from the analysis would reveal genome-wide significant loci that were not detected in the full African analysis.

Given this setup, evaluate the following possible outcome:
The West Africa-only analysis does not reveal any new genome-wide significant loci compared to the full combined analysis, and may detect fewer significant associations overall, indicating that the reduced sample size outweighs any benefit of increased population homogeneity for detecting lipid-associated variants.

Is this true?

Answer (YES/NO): NO